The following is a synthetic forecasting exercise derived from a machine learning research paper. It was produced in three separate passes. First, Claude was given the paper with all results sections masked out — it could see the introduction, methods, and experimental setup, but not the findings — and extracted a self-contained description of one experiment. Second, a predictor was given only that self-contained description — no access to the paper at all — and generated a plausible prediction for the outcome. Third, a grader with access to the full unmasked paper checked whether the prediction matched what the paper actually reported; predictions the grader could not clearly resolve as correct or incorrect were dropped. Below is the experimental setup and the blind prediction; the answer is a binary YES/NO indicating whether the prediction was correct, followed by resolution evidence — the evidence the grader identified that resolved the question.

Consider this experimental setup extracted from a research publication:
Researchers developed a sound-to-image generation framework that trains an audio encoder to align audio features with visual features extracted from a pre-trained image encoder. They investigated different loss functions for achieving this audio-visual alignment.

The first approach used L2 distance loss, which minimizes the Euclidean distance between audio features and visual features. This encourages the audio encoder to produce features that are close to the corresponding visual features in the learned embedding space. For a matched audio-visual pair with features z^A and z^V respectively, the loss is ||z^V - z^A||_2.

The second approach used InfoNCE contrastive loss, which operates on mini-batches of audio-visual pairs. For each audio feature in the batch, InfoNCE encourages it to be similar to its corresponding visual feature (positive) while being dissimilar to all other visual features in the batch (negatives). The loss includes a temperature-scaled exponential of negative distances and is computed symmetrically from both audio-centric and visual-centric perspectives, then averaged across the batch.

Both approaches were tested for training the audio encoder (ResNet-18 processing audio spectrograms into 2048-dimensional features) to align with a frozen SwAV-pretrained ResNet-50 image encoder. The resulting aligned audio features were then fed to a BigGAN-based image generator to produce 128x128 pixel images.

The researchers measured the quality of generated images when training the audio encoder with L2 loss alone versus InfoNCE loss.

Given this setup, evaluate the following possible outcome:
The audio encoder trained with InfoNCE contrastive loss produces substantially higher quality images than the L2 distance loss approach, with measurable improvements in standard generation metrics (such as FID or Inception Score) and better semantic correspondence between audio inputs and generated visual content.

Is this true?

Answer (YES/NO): NO